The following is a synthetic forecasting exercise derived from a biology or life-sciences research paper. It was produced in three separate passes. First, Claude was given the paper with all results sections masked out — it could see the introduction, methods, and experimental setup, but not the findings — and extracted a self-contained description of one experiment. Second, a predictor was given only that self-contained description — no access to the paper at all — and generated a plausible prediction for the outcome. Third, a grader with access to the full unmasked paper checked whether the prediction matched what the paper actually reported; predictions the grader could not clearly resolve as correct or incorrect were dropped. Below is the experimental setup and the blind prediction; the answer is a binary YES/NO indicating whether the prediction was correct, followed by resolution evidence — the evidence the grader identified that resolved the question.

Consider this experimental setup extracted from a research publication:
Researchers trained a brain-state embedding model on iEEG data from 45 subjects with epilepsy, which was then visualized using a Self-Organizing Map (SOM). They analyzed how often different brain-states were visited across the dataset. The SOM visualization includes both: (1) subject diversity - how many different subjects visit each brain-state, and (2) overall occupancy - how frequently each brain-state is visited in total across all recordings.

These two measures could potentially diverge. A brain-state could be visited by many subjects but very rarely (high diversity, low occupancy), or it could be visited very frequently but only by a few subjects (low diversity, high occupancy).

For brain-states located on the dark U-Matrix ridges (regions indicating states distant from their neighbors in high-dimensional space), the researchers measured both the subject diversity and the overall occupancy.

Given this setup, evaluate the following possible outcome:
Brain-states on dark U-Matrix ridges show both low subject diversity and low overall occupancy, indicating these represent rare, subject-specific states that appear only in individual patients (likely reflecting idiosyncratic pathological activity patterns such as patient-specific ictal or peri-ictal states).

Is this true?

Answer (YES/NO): NO